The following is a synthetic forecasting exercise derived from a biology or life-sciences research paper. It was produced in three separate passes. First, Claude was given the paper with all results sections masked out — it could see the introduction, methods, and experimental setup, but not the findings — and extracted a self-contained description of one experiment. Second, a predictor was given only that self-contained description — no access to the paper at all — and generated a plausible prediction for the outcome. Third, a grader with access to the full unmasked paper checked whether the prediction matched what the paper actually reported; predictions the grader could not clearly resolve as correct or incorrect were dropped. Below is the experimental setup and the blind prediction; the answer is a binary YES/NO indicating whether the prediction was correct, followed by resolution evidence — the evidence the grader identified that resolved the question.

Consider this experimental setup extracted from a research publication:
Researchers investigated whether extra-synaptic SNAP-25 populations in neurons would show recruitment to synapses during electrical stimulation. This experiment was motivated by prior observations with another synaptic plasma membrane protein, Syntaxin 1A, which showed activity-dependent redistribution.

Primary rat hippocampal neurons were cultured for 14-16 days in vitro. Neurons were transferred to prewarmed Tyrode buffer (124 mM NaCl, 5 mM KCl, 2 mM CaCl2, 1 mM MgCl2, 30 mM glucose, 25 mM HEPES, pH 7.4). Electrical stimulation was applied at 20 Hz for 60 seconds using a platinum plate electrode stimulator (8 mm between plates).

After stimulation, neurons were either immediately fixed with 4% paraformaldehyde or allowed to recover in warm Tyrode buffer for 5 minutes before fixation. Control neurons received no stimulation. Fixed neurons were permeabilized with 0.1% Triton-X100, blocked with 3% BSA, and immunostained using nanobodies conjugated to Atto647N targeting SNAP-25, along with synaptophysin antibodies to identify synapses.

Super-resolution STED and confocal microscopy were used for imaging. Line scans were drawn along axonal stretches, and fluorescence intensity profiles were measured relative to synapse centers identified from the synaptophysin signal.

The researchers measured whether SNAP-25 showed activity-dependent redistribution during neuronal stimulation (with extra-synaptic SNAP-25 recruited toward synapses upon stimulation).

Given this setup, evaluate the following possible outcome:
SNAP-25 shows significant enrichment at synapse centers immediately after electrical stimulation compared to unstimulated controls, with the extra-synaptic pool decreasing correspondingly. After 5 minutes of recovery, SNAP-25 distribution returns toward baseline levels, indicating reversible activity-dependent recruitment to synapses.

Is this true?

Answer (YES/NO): NO